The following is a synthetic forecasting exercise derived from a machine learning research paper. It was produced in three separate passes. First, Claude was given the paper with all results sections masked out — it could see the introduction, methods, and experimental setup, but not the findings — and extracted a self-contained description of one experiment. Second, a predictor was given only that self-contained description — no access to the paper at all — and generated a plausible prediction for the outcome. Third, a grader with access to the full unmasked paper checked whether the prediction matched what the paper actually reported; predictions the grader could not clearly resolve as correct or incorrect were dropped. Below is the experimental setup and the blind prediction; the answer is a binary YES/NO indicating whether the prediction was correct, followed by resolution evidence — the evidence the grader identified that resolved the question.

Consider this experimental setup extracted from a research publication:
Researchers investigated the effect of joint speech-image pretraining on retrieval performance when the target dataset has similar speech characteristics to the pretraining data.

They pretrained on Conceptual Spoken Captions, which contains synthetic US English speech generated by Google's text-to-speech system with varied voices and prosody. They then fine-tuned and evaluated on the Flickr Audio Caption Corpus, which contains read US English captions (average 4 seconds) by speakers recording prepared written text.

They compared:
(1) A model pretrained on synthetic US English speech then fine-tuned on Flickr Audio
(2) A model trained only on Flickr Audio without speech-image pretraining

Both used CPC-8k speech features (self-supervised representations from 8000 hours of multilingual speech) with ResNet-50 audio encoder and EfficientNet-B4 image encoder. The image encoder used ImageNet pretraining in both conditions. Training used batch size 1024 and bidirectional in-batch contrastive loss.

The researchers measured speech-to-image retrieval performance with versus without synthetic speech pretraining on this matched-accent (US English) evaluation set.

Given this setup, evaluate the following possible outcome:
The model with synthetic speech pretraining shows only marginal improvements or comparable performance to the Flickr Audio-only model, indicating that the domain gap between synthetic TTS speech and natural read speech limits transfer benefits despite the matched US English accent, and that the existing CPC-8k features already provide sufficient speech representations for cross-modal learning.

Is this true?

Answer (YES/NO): NO